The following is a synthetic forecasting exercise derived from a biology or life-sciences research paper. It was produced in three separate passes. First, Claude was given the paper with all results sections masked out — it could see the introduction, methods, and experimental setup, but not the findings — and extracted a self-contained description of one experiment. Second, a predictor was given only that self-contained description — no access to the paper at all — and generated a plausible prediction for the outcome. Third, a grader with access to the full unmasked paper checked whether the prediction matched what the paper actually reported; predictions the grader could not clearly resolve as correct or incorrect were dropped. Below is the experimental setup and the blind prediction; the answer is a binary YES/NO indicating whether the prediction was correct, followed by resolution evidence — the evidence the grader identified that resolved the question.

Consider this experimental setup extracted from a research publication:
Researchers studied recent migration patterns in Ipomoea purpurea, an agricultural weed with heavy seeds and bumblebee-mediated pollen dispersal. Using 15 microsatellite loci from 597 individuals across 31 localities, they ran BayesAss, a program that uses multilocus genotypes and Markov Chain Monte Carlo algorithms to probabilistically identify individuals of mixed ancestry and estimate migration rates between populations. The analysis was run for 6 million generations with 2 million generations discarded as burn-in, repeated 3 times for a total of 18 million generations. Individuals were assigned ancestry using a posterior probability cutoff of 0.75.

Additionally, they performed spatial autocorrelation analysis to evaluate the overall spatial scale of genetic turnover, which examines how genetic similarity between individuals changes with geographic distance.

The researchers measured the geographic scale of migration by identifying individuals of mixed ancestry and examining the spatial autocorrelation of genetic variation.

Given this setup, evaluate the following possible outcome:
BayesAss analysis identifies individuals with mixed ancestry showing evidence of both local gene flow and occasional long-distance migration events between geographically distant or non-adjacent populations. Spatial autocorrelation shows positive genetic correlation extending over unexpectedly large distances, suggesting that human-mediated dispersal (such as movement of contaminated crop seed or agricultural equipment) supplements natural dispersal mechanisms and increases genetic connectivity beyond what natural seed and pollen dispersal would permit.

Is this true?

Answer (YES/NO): NO